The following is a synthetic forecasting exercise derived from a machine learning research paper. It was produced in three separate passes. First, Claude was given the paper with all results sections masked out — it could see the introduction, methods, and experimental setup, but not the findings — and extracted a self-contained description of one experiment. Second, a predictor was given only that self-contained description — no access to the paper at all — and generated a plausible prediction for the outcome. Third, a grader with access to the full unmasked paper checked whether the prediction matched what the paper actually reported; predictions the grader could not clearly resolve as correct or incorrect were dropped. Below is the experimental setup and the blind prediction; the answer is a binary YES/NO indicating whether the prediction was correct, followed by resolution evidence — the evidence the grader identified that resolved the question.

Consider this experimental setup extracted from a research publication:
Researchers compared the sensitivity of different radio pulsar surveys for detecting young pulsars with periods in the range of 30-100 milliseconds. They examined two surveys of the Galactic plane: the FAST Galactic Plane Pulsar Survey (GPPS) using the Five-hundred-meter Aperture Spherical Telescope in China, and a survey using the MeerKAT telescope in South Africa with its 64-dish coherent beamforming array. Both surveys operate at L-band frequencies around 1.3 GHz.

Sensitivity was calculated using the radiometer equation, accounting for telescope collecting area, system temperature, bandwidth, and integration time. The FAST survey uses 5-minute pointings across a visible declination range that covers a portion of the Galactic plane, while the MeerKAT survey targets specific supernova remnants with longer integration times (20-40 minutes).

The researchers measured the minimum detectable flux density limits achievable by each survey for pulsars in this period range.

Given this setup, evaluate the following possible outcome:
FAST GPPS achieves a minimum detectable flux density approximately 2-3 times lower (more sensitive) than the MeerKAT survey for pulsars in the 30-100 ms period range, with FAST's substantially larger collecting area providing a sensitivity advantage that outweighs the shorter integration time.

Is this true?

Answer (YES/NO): YES